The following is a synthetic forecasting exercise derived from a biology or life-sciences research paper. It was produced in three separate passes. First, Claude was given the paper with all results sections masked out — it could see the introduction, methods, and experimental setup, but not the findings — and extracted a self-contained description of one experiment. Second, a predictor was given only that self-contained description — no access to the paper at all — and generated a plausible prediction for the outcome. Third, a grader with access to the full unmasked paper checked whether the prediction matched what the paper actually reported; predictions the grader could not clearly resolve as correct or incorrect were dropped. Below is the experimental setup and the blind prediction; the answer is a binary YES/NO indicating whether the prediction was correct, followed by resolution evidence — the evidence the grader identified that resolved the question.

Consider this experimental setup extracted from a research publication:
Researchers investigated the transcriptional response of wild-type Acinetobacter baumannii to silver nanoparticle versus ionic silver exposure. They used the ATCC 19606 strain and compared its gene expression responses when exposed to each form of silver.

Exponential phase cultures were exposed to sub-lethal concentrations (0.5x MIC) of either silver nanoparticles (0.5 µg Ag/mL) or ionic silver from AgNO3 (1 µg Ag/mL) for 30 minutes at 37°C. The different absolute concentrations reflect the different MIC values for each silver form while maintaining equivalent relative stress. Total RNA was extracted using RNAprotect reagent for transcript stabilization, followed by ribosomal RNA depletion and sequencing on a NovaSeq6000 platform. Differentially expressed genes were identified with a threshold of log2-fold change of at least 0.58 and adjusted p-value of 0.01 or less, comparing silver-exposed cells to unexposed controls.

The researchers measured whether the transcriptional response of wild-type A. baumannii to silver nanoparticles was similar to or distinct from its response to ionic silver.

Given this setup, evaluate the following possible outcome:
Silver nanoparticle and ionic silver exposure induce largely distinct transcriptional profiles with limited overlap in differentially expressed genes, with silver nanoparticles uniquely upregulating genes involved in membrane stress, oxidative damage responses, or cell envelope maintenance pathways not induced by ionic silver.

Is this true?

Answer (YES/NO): NO